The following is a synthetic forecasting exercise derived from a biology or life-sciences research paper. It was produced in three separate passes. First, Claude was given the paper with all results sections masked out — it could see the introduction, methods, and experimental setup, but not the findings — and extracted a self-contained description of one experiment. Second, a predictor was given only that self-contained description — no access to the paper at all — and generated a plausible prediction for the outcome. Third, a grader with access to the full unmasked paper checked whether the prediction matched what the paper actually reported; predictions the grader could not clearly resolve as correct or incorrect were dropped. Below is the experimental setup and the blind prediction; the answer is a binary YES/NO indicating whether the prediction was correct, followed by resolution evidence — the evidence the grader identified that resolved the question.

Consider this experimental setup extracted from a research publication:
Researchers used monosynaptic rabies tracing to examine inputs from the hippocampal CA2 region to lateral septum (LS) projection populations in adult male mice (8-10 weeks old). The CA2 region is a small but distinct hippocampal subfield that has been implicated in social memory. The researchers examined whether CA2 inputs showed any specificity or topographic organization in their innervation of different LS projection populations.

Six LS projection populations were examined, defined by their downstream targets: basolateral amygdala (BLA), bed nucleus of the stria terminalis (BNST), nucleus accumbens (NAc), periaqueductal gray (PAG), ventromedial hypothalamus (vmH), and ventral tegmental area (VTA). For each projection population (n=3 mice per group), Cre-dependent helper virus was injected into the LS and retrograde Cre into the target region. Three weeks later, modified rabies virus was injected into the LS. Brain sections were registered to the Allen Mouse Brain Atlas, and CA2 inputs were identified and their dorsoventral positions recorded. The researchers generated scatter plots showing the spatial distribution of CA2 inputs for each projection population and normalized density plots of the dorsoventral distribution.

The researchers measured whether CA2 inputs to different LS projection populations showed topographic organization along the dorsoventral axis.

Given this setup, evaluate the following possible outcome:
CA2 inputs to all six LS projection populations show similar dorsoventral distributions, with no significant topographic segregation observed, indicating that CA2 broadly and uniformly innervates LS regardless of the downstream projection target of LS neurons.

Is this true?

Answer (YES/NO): YES